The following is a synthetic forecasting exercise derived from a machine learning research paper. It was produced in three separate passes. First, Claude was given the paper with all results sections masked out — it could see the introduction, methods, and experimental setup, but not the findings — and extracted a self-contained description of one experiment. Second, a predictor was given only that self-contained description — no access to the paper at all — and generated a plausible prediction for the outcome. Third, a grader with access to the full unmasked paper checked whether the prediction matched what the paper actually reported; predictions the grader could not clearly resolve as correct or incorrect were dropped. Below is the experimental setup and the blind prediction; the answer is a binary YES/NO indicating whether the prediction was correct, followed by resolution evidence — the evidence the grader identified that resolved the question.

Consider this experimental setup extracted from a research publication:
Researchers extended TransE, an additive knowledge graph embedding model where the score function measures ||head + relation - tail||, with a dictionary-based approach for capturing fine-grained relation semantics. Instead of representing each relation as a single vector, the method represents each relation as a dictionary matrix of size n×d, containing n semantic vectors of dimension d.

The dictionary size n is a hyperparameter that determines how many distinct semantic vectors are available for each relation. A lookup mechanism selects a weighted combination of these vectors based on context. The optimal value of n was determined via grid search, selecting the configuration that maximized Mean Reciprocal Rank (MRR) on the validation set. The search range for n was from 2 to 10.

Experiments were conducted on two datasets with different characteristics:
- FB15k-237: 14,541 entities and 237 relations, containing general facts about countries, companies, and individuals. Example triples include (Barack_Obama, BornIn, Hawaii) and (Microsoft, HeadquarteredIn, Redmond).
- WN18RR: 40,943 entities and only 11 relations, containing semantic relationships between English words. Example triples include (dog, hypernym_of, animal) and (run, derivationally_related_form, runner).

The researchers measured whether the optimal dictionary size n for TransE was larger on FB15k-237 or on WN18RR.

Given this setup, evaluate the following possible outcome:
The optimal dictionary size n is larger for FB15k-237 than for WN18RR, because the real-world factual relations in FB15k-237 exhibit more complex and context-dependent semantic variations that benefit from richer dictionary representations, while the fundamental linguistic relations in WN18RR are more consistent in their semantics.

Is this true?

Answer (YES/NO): YES